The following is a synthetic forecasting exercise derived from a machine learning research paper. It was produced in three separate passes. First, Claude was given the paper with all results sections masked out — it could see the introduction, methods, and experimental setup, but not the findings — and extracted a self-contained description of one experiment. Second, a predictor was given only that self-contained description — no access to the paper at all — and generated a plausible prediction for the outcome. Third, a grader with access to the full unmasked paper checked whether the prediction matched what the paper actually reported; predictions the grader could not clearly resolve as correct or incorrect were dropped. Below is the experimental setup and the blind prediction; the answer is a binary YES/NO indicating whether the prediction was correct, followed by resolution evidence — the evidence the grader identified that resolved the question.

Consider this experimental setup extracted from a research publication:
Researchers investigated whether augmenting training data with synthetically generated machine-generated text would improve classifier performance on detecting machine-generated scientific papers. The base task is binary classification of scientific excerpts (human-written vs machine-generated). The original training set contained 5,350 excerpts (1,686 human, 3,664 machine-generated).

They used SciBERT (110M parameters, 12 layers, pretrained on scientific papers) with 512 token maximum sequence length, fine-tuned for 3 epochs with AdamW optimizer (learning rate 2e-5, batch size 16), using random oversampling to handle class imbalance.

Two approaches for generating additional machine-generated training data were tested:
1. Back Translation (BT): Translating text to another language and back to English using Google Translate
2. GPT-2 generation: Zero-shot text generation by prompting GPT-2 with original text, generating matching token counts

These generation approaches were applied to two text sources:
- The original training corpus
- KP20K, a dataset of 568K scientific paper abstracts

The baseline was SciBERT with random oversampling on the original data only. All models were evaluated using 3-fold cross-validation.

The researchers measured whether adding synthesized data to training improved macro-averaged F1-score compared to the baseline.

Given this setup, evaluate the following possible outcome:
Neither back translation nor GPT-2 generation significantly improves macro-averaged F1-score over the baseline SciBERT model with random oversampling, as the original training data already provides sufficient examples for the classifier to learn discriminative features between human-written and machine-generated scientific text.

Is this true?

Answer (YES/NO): YES